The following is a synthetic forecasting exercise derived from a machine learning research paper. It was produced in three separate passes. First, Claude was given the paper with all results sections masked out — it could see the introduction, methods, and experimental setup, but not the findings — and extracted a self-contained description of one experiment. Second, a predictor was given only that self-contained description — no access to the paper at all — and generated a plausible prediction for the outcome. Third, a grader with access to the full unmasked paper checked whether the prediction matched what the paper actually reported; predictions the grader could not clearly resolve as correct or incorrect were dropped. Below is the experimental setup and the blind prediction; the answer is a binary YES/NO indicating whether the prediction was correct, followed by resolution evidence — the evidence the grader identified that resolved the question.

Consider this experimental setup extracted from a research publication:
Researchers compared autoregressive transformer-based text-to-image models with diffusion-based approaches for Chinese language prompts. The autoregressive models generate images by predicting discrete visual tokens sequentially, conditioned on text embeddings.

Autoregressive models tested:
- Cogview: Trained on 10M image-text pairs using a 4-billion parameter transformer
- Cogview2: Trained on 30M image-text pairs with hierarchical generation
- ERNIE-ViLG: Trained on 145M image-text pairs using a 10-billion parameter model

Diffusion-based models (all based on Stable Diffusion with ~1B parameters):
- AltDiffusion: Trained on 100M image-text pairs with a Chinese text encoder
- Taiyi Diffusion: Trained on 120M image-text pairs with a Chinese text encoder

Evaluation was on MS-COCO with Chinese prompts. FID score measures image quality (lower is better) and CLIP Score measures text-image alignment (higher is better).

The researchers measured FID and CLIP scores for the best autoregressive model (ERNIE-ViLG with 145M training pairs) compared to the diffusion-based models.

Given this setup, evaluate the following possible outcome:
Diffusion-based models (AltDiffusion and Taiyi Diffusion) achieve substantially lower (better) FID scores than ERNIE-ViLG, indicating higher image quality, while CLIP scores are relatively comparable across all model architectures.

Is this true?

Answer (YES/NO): NO